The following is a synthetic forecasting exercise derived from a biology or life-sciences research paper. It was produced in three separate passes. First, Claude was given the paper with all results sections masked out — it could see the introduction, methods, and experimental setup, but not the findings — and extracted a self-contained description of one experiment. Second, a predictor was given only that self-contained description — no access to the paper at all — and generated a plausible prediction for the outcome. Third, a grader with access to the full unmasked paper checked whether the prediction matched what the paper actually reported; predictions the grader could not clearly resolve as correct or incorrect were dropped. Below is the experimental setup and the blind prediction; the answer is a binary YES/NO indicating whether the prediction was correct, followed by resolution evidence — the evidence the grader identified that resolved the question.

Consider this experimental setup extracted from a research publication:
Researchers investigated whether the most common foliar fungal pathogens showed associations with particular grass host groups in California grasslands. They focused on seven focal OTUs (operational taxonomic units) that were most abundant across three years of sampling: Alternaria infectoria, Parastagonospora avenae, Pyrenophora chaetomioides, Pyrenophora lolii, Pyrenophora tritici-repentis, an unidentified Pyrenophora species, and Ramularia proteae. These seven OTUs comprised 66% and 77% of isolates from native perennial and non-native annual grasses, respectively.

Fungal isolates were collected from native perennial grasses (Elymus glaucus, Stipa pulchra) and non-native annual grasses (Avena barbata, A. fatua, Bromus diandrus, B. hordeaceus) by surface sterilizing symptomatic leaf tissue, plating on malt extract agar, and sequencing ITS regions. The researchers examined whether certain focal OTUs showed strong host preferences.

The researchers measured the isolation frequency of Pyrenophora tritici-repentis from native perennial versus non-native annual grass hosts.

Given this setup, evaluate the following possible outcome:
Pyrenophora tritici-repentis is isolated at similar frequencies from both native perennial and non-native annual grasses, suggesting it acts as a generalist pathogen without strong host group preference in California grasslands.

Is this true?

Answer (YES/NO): NO